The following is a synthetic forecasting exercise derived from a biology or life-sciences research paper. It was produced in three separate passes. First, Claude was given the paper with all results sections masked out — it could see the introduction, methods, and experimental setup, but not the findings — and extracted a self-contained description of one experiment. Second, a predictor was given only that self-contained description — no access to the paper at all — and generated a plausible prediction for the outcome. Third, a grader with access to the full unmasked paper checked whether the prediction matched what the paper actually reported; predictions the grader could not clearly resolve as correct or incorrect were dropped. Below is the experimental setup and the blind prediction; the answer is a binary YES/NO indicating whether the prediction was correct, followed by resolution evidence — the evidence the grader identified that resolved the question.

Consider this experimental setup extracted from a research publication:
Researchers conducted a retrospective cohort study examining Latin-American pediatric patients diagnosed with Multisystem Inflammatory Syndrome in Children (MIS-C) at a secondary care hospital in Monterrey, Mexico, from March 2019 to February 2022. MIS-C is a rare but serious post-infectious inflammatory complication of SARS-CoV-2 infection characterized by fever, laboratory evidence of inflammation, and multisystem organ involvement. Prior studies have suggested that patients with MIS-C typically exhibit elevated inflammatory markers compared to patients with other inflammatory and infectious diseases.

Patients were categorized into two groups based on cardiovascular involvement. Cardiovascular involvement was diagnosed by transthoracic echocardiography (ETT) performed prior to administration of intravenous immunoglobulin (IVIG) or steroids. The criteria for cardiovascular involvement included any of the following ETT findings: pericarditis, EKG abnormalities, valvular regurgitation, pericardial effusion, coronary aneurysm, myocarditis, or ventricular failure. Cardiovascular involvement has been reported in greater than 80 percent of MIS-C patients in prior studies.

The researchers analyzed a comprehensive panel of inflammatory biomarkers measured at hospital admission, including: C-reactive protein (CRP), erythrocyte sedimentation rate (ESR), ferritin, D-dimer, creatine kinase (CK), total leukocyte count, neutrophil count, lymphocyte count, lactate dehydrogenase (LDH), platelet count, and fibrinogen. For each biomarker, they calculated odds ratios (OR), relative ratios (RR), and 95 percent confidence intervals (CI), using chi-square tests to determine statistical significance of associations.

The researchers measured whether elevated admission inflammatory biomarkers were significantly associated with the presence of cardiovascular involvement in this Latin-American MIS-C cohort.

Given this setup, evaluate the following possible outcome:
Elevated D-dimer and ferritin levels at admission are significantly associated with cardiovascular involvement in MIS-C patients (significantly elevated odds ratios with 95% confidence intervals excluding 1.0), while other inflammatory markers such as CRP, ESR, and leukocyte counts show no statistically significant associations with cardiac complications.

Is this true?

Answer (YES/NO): NO